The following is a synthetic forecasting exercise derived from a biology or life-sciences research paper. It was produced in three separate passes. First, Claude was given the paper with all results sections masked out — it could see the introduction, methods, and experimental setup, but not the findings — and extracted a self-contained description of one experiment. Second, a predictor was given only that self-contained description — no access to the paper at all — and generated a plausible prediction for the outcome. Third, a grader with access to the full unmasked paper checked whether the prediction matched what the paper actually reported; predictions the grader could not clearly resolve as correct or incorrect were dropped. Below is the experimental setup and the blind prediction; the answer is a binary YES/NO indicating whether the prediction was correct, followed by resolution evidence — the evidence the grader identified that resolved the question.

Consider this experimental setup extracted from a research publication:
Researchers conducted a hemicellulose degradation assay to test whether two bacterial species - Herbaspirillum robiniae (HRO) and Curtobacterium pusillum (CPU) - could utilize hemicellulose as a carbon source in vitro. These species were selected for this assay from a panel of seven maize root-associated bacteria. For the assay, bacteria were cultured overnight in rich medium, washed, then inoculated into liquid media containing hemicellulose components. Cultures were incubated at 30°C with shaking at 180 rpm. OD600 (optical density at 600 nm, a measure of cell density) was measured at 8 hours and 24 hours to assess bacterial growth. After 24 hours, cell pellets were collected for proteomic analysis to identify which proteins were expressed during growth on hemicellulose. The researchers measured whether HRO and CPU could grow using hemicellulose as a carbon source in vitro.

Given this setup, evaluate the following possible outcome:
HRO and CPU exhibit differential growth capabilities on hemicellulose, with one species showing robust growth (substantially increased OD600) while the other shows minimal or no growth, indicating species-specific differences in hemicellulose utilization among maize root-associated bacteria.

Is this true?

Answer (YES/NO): NO